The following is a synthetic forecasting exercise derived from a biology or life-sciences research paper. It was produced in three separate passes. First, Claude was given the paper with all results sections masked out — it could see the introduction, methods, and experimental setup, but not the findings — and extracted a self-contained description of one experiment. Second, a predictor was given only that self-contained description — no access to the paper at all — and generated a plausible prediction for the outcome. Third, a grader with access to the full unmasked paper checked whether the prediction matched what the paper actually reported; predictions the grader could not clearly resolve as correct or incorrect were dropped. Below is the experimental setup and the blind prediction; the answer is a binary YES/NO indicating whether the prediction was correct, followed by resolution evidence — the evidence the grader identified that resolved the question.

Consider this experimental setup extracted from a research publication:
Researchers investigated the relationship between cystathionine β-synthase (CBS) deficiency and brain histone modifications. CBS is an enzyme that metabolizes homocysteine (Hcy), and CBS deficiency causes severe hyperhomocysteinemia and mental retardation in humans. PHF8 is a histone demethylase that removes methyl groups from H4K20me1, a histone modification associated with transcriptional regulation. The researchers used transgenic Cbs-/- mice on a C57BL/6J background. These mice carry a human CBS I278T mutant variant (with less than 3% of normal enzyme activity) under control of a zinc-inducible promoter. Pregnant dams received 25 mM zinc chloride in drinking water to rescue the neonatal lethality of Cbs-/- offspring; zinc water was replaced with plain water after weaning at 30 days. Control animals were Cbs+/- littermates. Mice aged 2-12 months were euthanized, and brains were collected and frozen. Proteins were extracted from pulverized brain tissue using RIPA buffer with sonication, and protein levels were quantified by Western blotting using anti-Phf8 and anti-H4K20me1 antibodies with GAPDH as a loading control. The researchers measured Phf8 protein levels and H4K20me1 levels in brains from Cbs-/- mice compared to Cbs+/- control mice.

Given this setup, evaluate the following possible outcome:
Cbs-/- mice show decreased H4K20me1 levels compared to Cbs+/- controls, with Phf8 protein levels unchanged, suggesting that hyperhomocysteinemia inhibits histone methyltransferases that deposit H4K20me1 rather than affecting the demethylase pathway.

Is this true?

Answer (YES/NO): NO